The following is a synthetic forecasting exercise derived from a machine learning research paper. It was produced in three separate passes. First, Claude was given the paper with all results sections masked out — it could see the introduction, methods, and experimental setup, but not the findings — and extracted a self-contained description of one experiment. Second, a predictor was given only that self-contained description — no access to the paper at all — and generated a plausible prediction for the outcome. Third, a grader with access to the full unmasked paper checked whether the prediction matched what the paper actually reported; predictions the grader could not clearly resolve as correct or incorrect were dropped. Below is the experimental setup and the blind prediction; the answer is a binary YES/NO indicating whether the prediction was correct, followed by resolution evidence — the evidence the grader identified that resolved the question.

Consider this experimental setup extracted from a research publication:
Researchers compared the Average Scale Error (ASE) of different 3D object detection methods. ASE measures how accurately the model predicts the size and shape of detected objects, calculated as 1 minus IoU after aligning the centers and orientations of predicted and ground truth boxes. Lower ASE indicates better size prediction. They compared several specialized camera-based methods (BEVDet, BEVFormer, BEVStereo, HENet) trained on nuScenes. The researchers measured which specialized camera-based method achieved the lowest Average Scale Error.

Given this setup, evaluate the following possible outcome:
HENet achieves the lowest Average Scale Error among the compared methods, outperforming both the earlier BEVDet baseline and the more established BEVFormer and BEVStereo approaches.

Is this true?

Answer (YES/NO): YES